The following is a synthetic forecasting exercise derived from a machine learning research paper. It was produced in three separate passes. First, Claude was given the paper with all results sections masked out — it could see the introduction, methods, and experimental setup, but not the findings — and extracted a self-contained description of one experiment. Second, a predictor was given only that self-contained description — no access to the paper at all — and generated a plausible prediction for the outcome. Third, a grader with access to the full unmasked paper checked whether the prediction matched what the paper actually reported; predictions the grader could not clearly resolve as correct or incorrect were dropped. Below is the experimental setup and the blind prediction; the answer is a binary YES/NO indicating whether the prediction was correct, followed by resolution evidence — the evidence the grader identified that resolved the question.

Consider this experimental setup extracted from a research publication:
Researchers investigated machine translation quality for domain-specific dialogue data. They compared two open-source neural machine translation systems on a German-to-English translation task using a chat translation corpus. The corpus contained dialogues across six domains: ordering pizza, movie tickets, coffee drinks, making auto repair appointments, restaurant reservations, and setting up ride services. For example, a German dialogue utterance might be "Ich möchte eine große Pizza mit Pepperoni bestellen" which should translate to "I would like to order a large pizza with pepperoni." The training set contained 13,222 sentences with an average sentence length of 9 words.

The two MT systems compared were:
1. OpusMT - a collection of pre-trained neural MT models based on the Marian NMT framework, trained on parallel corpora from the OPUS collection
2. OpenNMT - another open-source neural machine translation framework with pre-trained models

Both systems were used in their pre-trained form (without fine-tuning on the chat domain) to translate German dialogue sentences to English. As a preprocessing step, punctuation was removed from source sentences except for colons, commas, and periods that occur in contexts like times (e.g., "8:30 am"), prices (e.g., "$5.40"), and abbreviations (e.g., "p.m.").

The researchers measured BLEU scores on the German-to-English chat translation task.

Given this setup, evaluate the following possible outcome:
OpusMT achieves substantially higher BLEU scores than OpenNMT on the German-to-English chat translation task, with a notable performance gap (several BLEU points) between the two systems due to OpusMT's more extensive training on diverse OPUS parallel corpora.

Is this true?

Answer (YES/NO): NO